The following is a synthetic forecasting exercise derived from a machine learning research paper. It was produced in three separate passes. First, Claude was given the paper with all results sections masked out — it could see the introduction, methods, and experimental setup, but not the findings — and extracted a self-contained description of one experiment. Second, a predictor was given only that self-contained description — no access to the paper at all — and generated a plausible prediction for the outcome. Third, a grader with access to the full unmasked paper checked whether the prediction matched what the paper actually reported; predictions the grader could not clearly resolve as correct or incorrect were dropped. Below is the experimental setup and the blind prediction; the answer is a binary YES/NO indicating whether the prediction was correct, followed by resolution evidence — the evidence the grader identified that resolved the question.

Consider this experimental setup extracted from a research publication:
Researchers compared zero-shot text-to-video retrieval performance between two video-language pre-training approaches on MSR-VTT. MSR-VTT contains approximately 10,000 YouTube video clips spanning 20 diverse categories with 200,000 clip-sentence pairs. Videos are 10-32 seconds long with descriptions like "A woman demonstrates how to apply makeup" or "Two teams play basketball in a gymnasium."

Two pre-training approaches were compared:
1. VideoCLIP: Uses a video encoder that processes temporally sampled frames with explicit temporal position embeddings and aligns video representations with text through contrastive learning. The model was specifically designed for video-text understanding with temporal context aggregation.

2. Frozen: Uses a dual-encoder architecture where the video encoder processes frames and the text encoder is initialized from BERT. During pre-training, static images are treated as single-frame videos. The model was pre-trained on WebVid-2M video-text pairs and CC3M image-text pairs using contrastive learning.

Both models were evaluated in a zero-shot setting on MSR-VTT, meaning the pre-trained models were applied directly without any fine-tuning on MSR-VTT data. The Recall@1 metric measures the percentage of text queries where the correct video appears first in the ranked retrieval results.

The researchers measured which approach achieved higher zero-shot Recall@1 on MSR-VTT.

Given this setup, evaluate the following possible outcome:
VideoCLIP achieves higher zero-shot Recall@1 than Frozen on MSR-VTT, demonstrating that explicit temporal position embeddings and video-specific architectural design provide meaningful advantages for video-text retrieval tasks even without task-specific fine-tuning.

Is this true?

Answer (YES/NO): NO